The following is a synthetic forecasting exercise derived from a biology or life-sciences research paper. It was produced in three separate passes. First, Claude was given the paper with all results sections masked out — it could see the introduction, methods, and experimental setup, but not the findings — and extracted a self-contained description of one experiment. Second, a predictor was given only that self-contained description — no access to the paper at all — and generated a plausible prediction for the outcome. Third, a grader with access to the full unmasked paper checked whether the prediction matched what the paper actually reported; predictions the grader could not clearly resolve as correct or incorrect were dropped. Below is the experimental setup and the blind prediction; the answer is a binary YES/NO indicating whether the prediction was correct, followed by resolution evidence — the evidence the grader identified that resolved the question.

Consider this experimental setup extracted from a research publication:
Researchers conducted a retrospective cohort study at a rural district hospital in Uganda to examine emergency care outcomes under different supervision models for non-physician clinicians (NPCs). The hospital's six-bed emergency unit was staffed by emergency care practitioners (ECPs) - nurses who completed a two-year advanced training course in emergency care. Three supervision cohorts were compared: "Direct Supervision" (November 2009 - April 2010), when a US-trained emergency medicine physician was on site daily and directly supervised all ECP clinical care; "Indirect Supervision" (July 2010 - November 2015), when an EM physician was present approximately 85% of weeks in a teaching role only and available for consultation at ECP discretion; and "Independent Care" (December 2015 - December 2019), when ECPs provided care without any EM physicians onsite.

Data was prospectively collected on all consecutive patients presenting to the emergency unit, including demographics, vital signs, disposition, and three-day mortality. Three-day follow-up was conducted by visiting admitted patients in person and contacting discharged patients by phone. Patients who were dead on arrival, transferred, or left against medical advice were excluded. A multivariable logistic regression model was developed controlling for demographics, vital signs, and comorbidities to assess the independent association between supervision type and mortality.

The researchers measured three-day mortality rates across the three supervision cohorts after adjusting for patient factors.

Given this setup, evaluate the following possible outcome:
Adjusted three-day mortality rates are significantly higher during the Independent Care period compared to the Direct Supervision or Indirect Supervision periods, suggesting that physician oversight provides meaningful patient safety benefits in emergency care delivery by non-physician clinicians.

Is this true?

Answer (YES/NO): NO